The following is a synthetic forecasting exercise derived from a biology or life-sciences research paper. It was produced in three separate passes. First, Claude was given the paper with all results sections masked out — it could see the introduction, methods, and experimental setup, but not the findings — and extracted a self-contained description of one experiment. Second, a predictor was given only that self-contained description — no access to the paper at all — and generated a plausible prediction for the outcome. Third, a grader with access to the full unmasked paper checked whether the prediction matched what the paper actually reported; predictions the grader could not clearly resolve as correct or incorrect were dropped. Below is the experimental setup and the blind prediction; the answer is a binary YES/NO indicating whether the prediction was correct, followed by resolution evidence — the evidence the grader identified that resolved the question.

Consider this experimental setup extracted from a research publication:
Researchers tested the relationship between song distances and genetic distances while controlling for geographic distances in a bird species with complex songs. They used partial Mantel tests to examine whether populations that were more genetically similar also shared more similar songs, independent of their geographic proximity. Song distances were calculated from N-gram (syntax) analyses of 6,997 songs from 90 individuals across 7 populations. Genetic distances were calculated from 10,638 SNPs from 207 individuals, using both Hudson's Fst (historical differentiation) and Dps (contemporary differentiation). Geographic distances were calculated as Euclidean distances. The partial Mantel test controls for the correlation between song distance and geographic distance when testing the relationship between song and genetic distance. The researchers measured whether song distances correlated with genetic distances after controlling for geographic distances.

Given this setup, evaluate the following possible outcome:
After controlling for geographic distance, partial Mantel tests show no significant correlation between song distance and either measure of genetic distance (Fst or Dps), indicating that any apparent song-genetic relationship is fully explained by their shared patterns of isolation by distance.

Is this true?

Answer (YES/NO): NO